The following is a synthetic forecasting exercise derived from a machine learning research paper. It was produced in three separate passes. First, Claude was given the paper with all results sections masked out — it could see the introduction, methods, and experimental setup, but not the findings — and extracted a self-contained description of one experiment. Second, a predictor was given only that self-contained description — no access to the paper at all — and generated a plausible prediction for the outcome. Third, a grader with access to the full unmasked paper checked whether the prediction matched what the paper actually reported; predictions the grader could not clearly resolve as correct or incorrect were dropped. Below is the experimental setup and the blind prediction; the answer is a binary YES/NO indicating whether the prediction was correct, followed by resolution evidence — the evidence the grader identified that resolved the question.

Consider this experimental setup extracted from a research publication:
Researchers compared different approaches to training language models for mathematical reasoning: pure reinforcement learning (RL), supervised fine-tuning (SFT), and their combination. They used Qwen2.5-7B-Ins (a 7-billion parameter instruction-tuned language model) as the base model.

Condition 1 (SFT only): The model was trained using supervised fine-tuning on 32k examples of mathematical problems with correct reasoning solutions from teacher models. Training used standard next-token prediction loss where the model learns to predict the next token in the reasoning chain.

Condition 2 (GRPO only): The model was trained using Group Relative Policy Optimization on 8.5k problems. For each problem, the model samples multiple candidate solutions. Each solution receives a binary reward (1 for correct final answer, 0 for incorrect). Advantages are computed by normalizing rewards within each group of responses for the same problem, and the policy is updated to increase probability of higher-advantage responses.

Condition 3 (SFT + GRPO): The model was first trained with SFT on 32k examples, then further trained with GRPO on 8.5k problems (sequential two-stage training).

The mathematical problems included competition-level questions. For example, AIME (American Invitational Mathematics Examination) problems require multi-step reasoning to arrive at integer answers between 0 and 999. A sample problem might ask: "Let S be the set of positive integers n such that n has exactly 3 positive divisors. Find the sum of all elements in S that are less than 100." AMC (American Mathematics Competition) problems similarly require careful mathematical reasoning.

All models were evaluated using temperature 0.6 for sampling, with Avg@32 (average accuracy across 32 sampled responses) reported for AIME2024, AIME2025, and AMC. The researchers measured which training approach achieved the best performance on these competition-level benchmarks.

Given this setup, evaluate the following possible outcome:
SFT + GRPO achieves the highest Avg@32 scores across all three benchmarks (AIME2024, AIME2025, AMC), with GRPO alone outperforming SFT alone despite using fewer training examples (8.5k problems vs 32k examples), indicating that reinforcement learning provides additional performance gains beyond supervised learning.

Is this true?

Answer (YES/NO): NO